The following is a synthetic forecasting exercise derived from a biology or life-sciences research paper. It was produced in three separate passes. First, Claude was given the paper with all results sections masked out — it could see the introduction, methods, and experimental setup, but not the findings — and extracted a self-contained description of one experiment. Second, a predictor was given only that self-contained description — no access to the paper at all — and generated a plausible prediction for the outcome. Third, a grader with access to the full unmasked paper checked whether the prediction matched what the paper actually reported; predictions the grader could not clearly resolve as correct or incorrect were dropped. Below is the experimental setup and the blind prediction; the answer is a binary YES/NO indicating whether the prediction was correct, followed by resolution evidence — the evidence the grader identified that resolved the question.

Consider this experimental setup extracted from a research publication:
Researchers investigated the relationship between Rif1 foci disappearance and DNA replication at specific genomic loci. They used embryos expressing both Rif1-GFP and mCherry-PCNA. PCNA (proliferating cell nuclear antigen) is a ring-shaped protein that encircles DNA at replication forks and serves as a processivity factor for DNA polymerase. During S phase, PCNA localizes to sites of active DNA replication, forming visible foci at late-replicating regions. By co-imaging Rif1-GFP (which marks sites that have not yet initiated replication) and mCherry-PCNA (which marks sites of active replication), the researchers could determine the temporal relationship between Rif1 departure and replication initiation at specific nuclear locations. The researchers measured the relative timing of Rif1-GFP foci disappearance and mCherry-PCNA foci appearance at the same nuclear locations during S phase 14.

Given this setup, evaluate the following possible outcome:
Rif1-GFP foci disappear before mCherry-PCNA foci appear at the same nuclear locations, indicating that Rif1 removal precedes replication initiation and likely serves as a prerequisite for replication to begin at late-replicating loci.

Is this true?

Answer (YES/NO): YES